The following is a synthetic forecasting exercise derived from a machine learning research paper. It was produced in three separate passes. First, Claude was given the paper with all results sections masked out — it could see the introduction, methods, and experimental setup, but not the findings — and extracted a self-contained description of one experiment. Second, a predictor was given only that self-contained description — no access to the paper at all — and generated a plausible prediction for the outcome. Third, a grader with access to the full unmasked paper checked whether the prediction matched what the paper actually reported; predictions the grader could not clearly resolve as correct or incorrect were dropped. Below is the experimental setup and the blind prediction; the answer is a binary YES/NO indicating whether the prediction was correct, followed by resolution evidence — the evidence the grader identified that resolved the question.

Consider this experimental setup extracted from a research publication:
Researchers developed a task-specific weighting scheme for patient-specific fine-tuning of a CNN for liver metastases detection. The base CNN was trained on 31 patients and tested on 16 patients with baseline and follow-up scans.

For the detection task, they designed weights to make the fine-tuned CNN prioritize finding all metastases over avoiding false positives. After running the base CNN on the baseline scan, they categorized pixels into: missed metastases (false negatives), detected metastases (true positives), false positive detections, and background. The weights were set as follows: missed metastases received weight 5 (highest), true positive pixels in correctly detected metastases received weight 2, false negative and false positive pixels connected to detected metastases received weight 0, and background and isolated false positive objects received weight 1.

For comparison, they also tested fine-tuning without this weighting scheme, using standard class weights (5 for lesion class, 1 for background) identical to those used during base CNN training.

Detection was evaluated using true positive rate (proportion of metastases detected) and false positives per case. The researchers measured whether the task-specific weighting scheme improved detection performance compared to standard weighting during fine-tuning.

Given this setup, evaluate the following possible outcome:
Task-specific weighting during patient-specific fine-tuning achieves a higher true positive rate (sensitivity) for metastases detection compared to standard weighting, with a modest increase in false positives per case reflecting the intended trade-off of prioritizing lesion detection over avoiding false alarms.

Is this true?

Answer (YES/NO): NO